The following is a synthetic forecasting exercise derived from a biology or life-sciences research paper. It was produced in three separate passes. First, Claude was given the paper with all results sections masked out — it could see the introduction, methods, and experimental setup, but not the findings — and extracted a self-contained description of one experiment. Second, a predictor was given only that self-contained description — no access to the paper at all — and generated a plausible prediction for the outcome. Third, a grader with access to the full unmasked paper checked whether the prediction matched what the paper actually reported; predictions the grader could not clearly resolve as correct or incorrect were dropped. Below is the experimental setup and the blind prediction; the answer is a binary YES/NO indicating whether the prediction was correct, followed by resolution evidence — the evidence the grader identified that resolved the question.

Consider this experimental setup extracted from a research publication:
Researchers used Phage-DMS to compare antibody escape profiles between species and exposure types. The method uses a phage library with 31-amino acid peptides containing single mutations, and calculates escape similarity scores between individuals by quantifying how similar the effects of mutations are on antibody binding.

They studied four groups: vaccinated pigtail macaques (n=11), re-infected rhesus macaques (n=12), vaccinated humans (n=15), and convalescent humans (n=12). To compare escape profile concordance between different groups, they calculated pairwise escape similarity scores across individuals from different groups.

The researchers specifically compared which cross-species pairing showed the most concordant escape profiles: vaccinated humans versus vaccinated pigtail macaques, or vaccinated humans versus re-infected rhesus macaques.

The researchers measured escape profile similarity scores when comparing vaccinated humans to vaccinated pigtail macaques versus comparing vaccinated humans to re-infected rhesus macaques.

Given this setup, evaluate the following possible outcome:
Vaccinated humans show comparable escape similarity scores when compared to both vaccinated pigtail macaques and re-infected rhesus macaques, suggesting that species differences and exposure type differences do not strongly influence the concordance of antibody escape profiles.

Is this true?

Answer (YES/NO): NO